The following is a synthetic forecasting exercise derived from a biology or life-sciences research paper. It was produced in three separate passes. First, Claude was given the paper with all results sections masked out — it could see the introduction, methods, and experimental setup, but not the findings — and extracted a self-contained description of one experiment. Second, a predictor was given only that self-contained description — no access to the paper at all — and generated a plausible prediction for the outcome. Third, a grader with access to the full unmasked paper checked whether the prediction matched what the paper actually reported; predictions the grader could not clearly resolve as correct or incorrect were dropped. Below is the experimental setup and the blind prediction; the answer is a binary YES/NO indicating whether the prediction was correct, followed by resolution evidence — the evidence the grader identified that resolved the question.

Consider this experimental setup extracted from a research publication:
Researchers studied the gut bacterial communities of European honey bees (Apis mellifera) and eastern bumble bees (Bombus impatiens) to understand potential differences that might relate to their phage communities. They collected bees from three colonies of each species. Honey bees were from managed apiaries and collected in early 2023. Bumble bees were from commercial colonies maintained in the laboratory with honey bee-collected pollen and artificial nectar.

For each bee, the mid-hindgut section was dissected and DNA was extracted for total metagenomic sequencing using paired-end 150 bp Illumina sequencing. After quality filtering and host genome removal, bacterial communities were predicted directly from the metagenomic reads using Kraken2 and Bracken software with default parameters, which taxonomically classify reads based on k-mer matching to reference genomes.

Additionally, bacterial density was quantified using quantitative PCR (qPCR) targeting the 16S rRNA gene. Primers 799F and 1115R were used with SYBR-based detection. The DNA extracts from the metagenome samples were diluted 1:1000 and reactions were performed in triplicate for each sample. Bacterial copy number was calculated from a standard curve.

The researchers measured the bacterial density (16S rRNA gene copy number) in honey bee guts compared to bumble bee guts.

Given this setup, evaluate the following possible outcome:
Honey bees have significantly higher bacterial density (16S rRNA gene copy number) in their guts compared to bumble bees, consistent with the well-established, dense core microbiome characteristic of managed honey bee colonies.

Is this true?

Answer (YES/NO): YES